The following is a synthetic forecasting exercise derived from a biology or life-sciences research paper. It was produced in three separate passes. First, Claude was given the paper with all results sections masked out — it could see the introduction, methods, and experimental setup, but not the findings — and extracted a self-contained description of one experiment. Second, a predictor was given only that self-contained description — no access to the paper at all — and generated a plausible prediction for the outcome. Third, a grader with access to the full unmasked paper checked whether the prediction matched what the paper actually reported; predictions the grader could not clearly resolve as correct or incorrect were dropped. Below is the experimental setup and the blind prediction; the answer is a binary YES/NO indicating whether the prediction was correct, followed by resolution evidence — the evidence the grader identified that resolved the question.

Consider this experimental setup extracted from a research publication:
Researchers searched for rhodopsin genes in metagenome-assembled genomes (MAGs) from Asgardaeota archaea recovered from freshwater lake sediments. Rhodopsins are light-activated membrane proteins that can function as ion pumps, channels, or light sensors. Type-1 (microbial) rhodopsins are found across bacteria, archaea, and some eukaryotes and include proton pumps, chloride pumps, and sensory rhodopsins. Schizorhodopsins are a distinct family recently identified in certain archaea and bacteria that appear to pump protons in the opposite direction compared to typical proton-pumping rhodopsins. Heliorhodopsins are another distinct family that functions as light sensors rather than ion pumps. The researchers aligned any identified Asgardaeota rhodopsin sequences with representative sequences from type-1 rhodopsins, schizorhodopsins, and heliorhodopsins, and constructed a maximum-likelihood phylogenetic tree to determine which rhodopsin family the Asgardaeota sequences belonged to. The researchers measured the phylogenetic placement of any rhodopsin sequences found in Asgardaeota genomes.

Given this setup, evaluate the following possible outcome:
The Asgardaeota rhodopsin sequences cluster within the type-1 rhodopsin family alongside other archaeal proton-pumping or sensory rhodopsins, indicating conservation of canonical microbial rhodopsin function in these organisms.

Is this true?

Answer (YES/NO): NO